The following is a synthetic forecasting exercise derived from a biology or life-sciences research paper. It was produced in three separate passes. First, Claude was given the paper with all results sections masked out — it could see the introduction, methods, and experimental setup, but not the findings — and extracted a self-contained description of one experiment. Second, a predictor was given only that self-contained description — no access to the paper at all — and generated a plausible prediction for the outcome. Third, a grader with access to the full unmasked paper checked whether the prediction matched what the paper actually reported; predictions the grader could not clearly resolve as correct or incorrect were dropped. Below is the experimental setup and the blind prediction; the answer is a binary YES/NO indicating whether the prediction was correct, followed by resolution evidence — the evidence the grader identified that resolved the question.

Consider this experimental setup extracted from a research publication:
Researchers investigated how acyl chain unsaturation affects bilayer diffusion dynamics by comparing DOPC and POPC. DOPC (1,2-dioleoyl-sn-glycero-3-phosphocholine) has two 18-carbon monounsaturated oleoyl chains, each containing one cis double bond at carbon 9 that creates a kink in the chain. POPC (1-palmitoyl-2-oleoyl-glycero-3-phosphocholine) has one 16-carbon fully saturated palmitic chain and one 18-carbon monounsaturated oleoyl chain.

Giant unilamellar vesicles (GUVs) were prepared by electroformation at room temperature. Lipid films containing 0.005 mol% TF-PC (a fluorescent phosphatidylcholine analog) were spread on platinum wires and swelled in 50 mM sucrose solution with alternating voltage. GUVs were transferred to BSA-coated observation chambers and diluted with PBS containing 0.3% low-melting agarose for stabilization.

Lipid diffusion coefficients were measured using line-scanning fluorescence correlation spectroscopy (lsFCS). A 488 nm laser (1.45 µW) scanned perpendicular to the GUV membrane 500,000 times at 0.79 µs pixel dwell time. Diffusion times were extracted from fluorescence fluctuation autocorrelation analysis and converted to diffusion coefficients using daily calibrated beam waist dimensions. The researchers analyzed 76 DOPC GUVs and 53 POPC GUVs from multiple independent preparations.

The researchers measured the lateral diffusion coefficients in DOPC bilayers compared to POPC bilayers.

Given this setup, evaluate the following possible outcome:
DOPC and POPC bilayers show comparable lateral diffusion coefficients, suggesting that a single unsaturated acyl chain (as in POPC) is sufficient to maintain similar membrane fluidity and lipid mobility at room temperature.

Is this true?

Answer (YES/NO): YES